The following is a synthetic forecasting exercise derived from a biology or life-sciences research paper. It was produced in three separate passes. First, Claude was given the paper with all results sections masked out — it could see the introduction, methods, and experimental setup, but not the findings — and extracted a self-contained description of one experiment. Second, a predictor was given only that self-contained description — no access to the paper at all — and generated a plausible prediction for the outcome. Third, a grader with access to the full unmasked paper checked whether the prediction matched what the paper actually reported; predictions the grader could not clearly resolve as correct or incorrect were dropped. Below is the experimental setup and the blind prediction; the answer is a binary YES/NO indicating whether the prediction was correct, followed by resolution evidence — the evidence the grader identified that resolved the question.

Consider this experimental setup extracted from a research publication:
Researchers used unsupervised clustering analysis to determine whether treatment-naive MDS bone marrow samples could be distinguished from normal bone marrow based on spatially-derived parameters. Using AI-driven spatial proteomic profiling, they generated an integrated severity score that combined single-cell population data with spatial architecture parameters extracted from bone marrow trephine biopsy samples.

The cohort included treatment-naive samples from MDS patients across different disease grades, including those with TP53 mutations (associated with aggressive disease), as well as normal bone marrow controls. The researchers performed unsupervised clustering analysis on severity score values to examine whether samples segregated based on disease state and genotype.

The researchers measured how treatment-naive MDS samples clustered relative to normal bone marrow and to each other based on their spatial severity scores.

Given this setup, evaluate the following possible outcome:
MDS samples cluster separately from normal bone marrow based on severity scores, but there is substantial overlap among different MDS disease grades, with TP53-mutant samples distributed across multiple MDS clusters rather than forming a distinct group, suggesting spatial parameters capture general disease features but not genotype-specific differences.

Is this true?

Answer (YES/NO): NO